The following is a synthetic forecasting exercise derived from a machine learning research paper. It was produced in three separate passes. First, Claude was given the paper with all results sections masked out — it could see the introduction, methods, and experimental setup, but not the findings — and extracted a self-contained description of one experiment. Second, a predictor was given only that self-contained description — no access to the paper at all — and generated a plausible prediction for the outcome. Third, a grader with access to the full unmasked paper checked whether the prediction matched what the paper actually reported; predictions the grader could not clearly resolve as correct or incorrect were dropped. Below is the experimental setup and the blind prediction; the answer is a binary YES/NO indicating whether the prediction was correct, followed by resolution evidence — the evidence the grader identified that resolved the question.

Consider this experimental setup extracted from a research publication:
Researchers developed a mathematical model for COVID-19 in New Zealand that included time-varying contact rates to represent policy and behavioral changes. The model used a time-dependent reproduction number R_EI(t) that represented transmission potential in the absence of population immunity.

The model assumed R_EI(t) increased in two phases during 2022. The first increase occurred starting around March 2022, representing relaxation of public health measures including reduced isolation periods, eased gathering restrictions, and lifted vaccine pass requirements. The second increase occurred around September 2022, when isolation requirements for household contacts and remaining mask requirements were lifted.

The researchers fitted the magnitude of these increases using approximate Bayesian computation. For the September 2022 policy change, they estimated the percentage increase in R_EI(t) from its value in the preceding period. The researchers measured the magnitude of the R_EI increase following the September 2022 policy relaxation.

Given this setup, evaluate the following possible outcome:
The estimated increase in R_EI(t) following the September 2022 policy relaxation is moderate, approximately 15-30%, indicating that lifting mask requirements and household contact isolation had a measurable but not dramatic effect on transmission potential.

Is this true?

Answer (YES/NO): NO